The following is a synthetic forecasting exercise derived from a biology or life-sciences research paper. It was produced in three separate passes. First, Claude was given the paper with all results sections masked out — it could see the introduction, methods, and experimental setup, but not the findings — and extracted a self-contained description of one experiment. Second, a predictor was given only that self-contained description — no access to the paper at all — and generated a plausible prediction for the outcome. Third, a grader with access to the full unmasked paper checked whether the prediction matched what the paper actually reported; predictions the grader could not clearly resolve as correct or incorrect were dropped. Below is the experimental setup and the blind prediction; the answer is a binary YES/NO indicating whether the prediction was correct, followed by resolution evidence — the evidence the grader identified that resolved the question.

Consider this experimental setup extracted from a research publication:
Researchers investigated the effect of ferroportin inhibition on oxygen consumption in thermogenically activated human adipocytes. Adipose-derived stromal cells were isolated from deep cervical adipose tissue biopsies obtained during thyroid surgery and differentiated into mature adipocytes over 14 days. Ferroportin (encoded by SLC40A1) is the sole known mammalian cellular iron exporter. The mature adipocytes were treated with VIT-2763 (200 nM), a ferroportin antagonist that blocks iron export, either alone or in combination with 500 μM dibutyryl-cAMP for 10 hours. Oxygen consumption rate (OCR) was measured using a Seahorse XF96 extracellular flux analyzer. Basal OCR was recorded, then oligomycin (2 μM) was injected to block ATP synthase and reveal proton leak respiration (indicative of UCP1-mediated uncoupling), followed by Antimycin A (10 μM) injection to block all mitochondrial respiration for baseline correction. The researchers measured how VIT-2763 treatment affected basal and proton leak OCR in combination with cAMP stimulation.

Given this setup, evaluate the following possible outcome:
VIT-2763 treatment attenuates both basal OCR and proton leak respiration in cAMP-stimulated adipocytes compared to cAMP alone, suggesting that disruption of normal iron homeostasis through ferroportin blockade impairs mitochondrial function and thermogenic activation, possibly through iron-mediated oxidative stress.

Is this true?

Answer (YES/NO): NO